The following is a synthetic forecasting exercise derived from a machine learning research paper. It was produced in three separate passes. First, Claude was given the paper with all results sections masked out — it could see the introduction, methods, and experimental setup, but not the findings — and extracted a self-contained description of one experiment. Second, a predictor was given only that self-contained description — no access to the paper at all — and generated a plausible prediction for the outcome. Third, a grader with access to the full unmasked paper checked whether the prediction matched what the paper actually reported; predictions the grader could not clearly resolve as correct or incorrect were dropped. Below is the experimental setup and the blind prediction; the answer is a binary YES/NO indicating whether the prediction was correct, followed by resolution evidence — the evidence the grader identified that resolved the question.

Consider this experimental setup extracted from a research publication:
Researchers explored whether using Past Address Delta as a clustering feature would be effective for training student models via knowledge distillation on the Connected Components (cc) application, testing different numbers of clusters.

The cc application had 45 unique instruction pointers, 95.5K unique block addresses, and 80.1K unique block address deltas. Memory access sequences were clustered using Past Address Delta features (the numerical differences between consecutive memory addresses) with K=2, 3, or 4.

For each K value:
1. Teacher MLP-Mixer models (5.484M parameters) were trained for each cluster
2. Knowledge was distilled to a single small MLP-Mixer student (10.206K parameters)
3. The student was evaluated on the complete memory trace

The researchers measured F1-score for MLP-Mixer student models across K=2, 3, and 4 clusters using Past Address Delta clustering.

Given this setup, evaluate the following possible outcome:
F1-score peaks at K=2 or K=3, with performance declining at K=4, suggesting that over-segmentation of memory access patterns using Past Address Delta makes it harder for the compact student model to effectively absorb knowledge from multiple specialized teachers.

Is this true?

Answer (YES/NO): YES